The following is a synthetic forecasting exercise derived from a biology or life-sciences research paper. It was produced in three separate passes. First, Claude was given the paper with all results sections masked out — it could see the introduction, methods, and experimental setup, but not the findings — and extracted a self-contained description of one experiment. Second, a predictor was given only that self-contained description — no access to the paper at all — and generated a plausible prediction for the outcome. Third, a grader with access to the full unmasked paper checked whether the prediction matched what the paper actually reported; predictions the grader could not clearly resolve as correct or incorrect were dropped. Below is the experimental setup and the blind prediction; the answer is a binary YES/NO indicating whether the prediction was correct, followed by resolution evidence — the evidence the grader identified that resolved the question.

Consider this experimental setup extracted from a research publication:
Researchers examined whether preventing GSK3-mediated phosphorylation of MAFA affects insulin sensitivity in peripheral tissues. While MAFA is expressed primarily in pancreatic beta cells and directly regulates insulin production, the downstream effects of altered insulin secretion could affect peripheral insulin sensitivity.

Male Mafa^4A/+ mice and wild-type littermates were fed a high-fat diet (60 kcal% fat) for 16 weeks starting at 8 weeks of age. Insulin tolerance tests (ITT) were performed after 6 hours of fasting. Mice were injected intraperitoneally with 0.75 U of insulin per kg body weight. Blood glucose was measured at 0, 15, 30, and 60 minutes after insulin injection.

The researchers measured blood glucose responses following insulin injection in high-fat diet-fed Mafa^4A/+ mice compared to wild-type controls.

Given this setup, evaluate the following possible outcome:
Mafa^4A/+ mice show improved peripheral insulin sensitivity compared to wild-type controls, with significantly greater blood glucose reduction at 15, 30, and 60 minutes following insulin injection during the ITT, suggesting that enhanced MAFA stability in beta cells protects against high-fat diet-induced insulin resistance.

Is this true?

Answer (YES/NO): NO